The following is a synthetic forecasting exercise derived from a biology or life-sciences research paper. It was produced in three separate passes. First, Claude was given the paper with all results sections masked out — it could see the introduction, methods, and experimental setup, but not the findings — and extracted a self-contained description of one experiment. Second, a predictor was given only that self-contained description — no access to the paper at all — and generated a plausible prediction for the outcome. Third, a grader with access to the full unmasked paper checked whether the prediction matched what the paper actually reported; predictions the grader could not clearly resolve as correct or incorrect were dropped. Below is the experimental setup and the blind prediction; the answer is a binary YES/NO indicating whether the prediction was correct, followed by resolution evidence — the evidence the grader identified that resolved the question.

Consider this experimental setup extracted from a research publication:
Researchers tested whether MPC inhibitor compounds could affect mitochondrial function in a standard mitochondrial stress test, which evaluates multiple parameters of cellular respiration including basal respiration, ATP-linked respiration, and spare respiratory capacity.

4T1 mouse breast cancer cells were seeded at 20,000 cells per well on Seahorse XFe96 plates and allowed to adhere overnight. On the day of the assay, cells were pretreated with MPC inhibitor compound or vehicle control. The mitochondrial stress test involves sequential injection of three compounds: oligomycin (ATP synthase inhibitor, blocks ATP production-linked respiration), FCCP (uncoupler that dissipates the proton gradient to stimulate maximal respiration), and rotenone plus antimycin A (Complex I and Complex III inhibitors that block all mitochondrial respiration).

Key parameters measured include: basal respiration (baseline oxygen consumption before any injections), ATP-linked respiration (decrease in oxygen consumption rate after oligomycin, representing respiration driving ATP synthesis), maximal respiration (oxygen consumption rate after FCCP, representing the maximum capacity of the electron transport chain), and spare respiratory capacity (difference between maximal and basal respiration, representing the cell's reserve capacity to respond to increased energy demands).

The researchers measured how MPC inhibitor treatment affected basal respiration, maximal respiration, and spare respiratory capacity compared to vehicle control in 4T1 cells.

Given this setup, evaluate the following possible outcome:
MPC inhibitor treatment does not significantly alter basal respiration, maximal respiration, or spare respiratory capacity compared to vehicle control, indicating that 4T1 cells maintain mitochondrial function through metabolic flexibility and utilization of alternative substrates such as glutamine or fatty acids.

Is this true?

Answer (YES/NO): NO